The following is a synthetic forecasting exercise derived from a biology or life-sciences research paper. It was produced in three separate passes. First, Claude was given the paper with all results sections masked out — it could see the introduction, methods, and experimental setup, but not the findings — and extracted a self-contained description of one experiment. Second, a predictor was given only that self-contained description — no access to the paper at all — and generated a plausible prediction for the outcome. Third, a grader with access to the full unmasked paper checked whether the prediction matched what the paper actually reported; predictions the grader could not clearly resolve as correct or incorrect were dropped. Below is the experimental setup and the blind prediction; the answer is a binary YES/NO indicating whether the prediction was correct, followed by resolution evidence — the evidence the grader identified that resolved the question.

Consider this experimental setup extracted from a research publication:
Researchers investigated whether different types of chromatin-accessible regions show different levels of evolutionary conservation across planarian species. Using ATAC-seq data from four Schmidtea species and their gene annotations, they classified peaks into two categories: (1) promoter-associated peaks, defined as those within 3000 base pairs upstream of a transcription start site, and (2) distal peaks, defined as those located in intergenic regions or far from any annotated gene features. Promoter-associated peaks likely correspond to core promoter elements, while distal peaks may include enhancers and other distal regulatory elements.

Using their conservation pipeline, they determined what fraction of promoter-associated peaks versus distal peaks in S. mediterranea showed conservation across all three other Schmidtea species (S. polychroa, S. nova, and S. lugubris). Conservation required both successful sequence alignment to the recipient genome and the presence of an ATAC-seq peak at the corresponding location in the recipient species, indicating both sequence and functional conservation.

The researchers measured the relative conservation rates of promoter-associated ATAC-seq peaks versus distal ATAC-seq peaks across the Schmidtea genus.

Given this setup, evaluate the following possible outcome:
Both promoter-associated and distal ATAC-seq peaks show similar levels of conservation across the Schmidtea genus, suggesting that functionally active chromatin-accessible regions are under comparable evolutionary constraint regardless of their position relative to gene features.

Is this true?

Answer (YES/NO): YES